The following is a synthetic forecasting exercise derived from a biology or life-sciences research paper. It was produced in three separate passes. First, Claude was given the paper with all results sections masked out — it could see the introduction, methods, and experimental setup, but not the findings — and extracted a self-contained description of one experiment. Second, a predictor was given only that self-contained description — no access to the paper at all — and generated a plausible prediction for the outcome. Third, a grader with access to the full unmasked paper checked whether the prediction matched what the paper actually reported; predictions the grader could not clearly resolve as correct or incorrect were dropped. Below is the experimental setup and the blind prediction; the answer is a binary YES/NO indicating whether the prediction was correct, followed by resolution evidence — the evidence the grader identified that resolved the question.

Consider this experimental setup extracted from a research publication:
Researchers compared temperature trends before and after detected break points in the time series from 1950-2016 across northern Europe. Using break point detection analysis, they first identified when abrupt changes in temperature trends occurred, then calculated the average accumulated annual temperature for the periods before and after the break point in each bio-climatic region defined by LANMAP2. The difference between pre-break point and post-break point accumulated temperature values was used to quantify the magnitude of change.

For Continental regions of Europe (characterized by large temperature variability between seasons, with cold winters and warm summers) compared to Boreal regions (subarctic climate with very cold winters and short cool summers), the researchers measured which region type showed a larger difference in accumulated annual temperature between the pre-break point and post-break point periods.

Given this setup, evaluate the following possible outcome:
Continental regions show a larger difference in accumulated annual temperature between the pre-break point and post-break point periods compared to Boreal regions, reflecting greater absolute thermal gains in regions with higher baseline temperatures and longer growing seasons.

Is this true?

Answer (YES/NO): NO